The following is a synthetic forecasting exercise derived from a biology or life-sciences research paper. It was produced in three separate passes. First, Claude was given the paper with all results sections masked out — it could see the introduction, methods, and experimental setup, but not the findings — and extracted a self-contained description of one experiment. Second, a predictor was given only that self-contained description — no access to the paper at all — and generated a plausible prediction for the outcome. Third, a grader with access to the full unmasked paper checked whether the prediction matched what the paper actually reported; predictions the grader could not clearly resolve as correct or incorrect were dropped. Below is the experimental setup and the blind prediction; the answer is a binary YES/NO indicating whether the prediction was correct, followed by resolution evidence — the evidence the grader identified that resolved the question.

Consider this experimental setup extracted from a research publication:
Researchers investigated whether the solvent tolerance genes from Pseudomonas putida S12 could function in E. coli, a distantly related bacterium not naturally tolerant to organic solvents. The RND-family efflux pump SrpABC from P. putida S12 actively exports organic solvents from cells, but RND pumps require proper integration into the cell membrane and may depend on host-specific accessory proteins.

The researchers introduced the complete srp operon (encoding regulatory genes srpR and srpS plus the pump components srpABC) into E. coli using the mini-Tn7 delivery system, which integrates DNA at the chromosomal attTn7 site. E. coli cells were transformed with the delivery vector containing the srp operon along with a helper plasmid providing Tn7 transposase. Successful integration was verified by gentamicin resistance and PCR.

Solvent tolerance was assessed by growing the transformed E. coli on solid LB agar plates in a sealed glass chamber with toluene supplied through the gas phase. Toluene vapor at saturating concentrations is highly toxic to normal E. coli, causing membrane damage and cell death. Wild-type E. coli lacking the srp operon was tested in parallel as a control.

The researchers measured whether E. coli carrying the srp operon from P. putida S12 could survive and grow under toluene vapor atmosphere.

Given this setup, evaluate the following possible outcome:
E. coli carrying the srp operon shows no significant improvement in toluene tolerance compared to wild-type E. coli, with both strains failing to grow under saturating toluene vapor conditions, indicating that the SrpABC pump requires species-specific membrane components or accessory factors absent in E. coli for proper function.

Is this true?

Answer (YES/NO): NO